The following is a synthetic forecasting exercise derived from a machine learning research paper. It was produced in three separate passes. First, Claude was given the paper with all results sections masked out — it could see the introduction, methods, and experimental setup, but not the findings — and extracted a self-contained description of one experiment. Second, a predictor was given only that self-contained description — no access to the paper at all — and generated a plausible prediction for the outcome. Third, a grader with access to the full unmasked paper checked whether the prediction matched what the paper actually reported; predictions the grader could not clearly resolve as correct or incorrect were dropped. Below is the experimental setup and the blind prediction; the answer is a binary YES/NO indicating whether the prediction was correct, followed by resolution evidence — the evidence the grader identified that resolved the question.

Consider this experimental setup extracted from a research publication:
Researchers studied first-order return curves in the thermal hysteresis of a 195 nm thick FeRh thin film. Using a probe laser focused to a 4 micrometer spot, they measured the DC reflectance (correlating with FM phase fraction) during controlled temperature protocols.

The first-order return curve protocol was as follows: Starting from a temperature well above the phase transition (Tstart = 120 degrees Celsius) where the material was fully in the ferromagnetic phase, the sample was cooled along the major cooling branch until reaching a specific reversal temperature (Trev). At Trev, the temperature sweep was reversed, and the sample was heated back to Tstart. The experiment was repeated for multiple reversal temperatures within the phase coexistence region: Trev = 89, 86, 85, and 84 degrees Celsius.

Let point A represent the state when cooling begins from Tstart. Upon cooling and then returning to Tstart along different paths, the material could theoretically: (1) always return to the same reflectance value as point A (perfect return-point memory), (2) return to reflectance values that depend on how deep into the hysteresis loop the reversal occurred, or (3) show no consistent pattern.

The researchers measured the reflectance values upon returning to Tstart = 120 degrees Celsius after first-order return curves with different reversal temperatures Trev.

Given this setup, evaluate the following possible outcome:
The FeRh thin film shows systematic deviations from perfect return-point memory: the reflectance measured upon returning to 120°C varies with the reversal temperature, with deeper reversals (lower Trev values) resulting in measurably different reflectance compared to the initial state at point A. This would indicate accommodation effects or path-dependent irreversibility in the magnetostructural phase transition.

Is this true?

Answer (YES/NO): NO